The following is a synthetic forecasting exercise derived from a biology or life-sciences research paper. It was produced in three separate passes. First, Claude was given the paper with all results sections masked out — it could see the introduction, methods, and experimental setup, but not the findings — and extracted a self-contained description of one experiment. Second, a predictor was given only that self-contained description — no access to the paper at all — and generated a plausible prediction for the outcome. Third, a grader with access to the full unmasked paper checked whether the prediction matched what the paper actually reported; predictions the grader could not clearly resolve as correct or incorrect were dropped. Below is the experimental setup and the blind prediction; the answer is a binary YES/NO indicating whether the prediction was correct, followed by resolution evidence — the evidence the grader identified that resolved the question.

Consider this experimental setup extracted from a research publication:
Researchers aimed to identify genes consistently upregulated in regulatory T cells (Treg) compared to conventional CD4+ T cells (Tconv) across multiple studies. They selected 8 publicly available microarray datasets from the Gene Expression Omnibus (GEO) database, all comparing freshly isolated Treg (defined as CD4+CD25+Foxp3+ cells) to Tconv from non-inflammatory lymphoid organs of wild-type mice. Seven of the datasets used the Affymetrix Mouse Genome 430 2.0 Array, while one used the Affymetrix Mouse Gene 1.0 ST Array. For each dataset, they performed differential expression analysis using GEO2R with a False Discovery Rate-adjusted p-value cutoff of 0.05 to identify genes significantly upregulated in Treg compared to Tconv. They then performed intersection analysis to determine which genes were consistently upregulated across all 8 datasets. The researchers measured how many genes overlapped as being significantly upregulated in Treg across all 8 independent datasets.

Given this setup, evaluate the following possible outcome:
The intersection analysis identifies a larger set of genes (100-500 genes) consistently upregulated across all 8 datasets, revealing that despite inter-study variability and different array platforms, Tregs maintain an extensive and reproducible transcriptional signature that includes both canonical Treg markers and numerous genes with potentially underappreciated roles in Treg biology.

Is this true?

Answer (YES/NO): NO